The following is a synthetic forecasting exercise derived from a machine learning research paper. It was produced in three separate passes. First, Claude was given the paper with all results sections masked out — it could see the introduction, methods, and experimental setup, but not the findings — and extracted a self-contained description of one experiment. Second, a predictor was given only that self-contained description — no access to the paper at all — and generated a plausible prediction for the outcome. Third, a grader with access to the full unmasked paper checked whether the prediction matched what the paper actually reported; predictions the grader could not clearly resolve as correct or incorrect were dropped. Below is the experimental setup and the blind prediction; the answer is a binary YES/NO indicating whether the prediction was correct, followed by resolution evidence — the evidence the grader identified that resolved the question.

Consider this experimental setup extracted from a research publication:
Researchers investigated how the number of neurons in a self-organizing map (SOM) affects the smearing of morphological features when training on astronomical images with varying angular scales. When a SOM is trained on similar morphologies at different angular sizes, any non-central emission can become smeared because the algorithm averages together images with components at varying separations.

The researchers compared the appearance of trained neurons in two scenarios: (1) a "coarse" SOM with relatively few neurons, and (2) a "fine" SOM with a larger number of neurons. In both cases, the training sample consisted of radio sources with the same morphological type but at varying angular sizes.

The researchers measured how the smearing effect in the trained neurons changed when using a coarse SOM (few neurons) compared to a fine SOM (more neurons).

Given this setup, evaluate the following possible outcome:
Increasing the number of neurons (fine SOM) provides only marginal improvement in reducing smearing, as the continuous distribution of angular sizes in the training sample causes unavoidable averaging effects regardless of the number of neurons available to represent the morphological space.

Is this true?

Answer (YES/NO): NO